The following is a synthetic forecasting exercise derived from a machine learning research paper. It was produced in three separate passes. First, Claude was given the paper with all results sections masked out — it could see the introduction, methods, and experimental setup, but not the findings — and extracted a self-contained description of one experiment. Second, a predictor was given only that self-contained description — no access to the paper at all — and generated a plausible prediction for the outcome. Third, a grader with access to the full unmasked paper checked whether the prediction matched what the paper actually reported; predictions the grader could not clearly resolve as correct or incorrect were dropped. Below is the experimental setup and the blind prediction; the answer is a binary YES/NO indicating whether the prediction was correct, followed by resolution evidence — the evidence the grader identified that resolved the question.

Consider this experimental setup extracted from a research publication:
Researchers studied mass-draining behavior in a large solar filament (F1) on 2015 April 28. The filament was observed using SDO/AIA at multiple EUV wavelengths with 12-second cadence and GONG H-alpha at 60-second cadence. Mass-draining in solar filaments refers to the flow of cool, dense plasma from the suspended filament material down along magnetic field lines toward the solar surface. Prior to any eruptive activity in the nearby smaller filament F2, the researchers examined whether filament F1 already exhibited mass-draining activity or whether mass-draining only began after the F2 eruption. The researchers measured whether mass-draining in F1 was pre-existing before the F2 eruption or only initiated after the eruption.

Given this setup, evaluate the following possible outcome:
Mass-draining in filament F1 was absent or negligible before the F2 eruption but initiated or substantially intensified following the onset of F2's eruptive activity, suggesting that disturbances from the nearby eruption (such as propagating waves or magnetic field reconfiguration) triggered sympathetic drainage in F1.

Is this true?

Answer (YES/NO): NO